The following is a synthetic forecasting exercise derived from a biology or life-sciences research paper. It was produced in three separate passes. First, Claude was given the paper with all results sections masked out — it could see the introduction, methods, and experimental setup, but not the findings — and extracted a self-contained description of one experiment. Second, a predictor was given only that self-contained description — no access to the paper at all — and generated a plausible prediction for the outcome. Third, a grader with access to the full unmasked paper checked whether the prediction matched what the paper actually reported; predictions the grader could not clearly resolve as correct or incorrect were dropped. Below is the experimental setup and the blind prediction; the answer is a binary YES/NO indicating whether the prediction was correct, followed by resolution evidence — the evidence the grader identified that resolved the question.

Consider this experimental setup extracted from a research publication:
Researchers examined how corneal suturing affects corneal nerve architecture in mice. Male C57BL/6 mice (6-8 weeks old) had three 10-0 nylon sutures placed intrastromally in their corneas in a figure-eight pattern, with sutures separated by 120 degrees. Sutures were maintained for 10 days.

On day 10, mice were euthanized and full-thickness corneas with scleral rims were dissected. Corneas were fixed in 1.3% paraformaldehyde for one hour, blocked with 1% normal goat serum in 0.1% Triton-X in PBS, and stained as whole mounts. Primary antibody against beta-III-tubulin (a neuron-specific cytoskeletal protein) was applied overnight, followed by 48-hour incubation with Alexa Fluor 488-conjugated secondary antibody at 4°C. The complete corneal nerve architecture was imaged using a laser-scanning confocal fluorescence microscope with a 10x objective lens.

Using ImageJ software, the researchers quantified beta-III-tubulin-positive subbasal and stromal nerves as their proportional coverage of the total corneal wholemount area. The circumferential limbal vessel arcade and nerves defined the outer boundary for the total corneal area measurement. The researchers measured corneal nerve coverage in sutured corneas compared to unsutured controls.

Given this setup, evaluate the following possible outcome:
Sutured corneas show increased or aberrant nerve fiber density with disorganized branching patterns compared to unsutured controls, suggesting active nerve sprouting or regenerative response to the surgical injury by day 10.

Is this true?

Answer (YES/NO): NO